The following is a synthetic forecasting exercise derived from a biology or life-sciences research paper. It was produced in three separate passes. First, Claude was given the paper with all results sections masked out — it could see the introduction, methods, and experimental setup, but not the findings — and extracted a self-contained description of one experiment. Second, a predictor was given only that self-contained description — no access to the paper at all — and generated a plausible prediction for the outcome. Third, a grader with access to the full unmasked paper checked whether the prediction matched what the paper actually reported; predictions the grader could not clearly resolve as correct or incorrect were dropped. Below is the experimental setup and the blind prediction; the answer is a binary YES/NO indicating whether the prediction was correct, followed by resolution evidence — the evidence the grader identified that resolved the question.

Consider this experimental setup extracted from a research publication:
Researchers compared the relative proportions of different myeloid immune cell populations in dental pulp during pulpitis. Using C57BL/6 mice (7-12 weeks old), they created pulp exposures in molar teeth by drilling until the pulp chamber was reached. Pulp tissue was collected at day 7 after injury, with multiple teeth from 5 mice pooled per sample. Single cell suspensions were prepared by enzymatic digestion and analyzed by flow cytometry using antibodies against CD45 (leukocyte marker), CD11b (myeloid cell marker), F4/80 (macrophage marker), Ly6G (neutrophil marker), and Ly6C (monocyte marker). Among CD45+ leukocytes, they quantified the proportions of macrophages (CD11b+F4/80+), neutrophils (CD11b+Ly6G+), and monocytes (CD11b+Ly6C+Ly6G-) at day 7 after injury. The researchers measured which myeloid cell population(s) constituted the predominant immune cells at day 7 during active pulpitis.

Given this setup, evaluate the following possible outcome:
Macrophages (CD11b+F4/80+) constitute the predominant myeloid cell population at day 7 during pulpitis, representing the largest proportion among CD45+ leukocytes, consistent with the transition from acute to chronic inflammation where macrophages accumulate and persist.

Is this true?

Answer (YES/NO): NO